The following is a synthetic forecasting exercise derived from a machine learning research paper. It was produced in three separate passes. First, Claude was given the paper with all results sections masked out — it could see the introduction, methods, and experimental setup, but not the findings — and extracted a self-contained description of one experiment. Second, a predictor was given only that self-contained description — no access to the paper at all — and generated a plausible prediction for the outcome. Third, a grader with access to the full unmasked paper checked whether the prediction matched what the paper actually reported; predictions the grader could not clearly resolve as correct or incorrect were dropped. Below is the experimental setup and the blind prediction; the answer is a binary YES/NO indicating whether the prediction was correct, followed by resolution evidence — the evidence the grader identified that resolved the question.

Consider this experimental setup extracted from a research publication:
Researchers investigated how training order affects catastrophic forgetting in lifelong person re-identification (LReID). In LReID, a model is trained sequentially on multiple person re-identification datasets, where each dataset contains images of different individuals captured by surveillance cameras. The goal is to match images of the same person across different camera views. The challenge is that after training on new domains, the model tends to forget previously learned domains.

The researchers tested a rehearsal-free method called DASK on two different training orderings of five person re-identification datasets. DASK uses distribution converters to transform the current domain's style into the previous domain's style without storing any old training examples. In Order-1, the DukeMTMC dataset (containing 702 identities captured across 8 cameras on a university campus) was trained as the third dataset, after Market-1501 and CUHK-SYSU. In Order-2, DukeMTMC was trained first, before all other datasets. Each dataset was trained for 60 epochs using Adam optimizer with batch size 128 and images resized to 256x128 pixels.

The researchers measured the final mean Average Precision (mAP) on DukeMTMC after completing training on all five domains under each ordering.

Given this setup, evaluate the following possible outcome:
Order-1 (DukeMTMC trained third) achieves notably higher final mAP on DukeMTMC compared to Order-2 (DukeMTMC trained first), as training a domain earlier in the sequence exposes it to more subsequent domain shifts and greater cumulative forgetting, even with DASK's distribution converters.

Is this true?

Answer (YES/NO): YES